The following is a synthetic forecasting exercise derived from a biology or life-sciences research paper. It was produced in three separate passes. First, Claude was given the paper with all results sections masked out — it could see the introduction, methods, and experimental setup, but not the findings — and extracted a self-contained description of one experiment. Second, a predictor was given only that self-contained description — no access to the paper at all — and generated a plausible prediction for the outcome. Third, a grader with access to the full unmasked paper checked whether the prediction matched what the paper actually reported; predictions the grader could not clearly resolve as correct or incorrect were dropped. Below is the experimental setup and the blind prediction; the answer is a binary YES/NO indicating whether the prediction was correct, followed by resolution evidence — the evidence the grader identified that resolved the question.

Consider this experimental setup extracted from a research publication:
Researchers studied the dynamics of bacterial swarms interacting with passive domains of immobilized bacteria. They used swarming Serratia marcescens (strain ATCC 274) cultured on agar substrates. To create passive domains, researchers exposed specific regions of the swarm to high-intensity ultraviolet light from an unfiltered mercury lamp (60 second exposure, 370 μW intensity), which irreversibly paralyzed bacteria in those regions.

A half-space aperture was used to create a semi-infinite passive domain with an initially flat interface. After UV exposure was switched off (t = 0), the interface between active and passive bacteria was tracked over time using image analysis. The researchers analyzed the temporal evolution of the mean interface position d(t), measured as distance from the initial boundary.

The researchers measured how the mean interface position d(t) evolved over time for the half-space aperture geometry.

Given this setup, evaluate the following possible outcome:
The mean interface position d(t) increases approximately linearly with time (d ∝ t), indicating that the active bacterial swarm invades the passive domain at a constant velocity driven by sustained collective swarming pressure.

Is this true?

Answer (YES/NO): NO